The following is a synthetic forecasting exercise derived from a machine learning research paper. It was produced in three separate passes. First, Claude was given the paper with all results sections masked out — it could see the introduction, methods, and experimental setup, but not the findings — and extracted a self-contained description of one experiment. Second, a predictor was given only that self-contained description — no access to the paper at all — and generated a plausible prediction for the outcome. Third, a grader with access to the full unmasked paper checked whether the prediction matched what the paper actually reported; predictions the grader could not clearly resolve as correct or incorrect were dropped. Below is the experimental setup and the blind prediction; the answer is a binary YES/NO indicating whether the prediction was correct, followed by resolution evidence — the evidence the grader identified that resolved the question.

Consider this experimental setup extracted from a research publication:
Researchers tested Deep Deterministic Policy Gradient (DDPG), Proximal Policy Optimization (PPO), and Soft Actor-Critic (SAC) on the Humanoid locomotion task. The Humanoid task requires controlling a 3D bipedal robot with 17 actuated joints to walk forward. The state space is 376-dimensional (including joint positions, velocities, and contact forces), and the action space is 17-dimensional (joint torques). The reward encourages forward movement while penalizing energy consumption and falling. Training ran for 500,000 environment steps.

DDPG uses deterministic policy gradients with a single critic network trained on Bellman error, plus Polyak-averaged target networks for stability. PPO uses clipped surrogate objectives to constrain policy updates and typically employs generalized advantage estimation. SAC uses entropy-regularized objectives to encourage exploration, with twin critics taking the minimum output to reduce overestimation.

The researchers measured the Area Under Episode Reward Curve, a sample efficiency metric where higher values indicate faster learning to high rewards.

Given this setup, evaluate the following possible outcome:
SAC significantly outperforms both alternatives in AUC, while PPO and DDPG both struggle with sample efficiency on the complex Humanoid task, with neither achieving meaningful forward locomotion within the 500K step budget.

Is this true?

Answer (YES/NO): NO